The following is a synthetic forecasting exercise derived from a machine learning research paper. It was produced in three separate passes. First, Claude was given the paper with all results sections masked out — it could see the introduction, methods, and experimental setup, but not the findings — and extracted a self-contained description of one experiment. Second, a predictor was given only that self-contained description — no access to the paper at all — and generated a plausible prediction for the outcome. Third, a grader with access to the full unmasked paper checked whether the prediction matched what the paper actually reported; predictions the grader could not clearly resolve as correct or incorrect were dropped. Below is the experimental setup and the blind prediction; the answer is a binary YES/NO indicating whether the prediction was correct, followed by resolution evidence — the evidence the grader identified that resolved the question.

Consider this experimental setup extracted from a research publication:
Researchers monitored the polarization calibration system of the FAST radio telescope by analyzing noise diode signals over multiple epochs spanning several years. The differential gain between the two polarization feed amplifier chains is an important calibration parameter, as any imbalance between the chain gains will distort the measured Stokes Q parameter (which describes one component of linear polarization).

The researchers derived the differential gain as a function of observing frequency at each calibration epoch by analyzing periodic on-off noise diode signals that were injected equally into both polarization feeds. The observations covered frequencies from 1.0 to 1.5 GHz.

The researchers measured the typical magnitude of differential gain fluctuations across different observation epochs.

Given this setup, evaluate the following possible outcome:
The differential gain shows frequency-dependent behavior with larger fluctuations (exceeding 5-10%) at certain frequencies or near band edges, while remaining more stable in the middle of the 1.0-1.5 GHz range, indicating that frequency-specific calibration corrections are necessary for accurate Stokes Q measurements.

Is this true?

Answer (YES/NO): YES